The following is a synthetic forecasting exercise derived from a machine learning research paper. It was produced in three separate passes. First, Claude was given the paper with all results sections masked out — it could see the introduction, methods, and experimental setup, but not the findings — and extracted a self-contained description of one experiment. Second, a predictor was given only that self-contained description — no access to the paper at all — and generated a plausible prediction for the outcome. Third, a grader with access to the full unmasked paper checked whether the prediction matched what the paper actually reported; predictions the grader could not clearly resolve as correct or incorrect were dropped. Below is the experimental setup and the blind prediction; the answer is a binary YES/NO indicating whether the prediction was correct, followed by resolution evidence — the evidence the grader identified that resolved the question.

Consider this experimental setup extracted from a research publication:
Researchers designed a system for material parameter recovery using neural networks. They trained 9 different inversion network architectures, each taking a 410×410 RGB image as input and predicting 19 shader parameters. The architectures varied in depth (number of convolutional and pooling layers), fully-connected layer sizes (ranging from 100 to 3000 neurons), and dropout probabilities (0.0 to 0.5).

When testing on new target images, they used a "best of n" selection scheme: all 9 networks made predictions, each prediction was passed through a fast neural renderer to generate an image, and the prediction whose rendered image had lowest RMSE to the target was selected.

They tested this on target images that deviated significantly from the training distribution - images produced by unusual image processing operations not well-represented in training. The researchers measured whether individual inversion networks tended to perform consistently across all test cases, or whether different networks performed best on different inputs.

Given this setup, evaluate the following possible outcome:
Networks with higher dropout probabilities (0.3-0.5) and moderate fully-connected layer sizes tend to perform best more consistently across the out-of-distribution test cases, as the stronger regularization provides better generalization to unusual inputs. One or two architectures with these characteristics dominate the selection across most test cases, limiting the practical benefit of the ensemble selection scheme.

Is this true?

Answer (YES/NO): NO